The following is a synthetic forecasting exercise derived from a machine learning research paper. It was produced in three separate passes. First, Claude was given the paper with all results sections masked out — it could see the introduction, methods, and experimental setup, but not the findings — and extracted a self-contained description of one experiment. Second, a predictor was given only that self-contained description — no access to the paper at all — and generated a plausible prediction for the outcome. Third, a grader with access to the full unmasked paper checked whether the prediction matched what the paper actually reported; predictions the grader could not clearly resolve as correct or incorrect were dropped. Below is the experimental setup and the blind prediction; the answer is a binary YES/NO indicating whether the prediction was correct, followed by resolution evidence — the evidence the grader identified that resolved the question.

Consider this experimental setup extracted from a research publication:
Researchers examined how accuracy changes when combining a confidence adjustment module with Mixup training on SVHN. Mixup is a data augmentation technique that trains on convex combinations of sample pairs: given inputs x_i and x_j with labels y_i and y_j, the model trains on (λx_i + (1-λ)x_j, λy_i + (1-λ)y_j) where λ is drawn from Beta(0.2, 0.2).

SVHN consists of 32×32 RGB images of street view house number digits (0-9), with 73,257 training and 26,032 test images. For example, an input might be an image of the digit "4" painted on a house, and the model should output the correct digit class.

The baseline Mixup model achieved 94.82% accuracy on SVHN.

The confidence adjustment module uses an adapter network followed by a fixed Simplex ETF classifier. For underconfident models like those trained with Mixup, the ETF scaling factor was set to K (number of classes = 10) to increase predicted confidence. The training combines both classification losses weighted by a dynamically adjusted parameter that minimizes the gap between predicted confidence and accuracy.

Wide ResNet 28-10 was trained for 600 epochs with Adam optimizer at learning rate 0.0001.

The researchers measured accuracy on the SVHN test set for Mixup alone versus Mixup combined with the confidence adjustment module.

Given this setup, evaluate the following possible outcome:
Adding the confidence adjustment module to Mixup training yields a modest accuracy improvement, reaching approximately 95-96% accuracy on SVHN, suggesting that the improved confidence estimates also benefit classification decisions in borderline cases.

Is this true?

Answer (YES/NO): NO